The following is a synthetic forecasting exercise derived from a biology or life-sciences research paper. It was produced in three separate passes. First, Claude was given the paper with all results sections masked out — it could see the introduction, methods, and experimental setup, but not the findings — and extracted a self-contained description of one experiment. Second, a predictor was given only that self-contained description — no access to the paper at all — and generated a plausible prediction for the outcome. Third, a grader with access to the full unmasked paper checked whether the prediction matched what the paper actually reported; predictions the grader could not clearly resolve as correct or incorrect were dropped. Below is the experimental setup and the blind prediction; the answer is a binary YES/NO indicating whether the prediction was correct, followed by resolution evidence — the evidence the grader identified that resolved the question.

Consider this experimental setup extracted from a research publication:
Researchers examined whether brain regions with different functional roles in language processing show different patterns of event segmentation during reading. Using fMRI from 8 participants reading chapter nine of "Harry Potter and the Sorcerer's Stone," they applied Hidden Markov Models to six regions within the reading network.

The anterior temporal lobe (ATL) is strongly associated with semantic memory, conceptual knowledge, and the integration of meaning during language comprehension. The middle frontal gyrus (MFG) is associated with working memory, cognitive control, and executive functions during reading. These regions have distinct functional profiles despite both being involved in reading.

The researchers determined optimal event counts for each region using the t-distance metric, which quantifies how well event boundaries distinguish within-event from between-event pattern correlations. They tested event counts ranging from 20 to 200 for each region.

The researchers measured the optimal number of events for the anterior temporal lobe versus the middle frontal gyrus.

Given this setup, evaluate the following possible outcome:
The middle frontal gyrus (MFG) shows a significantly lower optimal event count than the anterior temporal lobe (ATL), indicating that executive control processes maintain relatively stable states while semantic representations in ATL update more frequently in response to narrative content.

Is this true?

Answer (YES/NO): YES